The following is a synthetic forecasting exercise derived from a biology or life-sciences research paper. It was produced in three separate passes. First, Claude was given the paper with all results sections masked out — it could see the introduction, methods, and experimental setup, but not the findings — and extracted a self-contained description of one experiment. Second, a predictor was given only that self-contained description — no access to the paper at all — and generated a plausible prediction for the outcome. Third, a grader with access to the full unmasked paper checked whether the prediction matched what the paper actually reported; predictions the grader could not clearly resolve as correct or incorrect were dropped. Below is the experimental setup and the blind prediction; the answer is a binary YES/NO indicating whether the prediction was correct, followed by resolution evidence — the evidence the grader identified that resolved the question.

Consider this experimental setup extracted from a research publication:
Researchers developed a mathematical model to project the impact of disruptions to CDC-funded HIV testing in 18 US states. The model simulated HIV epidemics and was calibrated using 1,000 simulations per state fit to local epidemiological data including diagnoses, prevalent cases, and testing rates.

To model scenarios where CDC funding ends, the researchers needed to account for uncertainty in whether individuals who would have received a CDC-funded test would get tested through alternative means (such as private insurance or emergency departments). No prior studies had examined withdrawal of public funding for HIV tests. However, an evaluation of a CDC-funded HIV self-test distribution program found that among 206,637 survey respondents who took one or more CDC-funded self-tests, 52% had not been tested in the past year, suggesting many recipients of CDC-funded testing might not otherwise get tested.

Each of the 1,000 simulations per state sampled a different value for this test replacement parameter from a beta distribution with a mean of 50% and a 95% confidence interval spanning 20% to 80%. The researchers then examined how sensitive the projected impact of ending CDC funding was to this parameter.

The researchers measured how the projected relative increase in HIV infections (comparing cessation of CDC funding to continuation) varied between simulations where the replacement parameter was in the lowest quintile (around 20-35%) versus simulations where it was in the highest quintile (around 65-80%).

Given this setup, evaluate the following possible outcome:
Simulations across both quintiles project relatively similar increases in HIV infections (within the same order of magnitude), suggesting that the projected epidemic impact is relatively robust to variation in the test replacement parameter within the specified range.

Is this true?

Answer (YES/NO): NO